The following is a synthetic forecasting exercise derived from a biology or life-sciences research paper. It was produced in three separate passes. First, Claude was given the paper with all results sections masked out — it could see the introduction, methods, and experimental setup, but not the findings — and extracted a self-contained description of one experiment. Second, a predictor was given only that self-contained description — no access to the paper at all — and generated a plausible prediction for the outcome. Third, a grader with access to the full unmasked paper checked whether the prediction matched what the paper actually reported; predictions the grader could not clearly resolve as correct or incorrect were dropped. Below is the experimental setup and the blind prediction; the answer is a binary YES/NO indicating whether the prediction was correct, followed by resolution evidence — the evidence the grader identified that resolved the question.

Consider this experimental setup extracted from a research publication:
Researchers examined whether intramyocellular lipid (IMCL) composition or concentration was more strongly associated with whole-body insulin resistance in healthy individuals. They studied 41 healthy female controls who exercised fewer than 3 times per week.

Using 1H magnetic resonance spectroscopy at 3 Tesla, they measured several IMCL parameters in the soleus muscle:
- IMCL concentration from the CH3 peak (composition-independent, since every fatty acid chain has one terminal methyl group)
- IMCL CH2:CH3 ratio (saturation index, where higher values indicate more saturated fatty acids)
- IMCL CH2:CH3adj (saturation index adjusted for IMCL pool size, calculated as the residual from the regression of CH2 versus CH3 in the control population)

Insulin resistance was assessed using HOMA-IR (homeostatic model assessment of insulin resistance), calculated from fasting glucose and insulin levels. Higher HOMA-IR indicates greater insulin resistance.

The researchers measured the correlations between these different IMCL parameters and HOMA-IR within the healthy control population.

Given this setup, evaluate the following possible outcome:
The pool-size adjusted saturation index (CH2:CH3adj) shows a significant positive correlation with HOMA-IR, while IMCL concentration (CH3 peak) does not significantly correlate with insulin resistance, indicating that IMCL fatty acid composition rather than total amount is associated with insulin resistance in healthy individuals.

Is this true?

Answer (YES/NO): YES